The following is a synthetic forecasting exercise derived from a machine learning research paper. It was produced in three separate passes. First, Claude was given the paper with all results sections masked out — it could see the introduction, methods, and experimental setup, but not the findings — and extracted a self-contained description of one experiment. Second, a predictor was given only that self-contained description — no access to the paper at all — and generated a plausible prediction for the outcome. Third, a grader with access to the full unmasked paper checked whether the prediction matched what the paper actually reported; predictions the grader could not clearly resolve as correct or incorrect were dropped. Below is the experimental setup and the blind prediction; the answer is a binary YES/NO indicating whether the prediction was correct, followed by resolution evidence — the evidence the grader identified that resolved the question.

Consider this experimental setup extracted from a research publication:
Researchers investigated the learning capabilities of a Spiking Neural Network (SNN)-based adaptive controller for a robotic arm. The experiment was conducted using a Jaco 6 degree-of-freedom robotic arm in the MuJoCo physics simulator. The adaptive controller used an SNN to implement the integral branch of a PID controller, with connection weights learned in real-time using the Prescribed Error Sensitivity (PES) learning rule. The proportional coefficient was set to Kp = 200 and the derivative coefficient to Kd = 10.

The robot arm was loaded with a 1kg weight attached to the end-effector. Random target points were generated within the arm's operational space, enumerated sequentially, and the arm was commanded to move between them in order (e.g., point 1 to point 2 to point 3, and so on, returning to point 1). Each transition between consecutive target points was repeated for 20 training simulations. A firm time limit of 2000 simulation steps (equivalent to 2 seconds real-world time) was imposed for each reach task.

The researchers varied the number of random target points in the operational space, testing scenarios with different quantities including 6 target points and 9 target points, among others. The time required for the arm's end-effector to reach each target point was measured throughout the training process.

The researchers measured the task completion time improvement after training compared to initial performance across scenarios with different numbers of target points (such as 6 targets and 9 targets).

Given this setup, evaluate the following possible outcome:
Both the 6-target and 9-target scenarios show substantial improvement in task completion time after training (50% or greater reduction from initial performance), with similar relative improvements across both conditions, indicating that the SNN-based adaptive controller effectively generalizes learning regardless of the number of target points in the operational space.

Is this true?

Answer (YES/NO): NO